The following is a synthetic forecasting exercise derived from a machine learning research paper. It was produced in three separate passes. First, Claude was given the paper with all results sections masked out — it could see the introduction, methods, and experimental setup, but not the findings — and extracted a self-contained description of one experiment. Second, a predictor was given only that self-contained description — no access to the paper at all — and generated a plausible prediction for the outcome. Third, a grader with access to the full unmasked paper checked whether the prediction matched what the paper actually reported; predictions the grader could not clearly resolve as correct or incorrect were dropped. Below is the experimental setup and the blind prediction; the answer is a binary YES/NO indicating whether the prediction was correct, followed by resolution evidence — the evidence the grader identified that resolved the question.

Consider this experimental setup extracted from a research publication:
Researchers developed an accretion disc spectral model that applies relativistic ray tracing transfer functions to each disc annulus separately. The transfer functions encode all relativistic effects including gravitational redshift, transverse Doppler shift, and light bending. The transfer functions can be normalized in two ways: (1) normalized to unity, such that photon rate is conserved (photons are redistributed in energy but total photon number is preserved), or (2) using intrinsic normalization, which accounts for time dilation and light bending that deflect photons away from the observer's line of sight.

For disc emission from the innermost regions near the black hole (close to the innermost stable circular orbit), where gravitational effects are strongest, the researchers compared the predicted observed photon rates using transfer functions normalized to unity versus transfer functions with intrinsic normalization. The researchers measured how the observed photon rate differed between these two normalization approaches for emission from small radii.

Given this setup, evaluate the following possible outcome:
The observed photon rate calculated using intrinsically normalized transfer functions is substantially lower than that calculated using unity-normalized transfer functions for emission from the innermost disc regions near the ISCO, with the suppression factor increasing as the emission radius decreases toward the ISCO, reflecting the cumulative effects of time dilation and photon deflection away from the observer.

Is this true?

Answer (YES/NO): YES